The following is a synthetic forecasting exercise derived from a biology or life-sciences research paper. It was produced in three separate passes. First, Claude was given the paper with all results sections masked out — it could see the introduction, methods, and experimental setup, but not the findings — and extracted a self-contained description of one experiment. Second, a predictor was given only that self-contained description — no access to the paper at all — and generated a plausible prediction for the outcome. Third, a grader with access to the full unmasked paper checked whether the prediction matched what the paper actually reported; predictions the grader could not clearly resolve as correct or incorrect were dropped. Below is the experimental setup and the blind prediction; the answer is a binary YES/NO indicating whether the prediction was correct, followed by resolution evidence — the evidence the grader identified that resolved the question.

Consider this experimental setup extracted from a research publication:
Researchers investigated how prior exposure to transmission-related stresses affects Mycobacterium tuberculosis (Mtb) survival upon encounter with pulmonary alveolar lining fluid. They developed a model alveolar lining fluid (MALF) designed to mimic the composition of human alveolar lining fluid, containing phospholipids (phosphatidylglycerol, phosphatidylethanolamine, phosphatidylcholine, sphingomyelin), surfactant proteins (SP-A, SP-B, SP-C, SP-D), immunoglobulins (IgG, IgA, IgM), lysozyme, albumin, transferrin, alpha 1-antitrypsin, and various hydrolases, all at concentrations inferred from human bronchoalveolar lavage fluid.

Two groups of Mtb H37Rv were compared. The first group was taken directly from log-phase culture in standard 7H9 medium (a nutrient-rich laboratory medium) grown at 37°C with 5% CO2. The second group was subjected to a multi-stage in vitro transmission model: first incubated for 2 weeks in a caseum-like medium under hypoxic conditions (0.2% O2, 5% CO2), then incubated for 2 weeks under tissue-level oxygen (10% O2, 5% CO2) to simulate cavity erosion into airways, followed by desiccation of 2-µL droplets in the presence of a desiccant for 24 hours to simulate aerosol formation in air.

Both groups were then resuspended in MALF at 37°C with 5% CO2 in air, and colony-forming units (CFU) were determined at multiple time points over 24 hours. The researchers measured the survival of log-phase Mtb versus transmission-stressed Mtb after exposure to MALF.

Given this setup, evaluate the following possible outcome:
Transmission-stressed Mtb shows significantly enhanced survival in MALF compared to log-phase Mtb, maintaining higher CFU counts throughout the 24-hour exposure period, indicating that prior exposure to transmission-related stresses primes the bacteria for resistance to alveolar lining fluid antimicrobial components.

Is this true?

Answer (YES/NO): NO